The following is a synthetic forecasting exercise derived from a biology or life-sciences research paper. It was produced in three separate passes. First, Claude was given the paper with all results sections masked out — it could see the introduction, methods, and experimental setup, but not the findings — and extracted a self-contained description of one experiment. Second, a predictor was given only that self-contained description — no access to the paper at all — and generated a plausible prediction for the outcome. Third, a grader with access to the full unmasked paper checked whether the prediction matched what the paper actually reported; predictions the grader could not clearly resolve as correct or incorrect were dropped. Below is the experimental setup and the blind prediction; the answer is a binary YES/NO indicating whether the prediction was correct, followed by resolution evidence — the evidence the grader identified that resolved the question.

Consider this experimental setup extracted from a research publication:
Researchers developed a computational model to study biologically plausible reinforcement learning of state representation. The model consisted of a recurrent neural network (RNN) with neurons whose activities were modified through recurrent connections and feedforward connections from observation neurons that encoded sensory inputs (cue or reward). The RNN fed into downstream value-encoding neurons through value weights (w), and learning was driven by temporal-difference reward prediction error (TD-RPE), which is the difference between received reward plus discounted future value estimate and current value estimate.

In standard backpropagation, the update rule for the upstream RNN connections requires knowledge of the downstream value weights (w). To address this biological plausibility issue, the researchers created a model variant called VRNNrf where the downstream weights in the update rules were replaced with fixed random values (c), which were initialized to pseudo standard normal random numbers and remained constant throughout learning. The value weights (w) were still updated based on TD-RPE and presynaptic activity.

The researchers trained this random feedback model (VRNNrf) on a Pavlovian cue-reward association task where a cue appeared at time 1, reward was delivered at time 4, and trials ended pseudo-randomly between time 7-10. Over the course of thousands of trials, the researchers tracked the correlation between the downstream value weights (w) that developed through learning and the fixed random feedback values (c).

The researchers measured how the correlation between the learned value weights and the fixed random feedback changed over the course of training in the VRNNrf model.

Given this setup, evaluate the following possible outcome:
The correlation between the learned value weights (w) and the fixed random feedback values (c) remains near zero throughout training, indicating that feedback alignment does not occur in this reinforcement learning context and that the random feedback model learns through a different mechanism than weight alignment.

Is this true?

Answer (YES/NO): NO